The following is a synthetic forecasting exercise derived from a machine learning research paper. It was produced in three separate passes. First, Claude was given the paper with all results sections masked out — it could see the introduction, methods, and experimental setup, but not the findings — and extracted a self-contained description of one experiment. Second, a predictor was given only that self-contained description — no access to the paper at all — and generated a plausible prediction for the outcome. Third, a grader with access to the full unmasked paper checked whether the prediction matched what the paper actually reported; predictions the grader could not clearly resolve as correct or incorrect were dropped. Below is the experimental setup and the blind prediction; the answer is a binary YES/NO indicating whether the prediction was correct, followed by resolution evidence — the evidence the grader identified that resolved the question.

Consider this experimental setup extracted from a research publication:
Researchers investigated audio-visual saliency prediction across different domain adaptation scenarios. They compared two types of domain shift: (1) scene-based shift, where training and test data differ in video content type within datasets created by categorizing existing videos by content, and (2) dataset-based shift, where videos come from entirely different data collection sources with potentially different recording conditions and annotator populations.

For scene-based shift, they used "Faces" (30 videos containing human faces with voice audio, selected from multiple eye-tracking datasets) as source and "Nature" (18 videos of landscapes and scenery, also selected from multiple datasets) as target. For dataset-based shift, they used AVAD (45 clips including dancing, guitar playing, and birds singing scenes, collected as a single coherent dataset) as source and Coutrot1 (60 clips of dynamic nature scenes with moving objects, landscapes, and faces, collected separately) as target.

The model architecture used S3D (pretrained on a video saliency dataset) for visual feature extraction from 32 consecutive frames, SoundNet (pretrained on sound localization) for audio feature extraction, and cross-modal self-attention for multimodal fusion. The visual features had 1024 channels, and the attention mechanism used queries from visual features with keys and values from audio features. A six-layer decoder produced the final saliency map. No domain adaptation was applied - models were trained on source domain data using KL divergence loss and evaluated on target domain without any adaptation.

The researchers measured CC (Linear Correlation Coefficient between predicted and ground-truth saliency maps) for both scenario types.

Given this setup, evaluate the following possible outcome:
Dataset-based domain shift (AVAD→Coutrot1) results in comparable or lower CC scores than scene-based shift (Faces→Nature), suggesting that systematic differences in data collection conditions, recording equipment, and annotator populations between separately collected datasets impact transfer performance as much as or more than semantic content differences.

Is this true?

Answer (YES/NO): NO